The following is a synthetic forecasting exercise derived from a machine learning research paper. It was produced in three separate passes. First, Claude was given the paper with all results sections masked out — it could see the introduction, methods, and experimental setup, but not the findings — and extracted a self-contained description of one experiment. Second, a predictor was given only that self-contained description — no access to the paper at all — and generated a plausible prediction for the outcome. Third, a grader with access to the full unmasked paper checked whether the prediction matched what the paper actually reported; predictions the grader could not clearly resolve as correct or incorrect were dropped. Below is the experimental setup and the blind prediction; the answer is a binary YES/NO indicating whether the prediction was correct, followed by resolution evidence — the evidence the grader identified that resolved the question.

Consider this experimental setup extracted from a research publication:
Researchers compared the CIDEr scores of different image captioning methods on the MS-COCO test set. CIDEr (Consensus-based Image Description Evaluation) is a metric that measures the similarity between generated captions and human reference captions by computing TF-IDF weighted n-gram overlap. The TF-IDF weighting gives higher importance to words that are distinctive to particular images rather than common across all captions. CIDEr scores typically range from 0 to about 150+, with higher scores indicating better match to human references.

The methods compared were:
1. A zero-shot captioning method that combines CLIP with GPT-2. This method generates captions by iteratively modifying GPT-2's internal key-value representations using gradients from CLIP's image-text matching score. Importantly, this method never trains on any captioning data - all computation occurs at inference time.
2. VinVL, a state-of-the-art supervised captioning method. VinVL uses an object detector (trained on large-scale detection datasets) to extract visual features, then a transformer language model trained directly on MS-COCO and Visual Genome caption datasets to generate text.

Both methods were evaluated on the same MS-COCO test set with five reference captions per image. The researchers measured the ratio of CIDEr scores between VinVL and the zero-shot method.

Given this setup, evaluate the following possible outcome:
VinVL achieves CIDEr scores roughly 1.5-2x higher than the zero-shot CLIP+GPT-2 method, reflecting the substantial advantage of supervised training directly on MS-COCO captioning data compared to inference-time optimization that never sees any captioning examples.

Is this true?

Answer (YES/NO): NO